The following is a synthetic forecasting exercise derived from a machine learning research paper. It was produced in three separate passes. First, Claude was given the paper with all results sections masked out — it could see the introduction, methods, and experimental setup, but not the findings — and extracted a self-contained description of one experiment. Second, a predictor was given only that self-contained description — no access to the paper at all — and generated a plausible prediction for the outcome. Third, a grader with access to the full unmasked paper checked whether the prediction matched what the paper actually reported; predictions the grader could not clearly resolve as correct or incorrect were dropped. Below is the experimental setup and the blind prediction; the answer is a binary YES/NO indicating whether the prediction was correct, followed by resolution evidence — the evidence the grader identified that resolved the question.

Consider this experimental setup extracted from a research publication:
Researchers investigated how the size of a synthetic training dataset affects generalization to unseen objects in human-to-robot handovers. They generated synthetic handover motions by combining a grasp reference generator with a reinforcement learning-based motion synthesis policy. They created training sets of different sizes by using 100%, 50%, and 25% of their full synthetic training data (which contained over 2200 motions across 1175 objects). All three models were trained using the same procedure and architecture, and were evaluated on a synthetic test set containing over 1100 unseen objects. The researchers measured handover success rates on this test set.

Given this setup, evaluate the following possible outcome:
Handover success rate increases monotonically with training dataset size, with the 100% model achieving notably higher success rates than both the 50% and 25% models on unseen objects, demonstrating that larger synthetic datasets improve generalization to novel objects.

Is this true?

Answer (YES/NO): YES